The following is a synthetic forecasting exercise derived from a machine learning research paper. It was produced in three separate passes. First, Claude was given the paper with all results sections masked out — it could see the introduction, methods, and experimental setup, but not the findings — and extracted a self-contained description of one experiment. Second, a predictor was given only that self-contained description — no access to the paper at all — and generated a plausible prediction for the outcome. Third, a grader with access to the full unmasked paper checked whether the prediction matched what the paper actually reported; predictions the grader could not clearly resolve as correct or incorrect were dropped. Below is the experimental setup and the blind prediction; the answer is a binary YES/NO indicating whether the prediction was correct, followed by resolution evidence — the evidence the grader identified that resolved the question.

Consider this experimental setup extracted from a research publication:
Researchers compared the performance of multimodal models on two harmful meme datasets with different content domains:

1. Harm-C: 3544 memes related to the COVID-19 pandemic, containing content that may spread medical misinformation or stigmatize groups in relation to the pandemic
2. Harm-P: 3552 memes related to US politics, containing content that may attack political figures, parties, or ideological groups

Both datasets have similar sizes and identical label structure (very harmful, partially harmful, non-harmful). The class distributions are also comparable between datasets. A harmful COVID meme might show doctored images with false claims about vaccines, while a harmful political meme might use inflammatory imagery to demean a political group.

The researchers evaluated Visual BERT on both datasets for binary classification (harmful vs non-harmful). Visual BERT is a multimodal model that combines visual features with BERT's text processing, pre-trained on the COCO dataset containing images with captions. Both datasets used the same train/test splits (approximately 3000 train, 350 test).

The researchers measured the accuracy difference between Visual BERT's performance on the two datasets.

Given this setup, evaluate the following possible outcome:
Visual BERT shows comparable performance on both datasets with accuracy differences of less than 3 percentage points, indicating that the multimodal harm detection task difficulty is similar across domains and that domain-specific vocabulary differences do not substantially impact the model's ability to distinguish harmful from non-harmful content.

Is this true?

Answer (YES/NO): NO